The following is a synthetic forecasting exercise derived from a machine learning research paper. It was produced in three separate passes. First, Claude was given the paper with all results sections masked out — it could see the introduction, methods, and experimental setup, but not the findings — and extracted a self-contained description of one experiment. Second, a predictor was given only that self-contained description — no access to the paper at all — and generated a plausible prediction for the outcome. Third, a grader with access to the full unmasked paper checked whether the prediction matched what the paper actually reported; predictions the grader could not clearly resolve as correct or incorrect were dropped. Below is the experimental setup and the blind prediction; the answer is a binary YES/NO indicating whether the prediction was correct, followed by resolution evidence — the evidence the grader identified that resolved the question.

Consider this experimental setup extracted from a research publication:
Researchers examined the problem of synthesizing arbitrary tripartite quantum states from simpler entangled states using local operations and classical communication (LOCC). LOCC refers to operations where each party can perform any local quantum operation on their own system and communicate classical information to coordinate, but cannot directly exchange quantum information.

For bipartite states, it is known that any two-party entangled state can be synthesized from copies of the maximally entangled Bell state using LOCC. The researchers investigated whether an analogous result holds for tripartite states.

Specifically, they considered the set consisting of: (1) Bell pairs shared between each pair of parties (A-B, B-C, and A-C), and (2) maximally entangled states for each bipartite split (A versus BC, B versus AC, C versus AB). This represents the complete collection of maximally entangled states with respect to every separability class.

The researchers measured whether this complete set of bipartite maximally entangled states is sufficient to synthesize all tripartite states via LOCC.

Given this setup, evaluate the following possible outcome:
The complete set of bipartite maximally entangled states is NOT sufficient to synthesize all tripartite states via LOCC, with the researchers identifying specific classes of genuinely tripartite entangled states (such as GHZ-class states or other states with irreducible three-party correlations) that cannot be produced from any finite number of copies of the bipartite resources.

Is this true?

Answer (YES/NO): YES